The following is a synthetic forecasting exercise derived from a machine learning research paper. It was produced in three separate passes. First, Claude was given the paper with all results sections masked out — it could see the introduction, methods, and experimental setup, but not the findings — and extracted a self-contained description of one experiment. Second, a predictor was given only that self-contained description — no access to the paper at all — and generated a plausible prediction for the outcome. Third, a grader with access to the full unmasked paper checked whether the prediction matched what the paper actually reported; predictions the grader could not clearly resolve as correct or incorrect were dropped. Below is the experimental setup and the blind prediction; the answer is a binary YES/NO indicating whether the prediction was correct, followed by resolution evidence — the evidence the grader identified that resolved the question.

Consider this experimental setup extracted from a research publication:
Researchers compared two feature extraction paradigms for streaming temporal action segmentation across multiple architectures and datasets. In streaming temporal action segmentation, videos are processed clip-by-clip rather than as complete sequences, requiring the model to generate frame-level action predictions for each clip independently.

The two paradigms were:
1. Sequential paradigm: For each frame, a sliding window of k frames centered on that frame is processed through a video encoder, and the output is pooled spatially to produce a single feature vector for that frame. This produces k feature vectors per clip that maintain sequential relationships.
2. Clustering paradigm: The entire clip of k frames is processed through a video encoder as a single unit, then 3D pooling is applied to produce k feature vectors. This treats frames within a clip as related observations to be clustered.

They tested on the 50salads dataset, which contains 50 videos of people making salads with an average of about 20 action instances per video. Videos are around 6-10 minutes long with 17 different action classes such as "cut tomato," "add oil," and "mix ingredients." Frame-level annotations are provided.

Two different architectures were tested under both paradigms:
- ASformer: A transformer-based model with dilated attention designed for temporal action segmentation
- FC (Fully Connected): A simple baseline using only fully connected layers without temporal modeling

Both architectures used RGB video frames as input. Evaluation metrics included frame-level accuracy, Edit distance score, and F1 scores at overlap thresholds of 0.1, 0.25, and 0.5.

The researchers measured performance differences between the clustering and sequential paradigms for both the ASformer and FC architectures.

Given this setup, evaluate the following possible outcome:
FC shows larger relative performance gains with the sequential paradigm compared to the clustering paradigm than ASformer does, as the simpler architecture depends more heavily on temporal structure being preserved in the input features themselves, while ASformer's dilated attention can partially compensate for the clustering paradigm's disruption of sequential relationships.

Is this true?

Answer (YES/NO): NO